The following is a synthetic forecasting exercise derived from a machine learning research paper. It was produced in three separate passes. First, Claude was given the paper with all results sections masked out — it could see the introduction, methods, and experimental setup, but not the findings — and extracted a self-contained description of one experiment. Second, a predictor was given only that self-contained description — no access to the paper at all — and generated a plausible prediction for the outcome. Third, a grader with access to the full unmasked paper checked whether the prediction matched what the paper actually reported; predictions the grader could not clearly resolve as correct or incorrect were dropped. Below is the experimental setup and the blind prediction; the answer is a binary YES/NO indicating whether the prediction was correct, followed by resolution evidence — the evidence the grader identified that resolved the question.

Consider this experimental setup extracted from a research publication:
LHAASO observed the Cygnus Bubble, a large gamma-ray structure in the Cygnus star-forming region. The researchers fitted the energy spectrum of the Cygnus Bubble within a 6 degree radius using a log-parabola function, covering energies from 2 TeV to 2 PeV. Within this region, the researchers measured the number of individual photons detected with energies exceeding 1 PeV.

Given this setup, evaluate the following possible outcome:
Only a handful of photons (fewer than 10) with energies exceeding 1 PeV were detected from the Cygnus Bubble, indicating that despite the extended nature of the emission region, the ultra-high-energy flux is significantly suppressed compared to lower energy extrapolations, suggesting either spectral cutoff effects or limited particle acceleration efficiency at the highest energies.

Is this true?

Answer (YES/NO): NO